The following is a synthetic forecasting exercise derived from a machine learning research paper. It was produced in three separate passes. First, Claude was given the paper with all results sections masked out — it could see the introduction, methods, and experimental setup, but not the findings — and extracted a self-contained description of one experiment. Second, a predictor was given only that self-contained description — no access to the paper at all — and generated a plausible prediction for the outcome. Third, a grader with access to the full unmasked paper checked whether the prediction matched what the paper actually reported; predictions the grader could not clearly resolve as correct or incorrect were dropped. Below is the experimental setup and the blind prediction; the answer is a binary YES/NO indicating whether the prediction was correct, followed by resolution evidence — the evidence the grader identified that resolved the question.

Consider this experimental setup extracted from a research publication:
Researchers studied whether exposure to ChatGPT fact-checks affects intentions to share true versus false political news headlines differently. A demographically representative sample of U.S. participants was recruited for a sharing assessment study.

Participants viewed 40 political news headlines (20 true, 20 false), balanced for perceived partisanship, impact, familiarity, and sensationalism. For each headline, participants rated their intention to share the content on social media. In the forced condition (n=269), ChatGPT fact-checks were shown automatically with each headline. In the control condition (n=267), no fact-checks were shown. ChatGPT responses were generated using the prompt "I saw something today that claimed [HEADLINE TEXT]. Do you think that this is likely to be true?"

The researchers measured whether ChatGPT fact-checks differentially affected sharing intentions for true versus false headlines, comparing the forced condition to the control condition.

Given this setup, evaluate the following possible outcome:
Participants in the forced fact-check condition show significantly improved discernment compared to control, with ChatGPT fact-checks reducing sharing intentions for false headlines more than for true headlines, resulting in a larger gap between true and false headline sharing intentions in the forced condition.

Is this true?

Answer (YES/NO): NO